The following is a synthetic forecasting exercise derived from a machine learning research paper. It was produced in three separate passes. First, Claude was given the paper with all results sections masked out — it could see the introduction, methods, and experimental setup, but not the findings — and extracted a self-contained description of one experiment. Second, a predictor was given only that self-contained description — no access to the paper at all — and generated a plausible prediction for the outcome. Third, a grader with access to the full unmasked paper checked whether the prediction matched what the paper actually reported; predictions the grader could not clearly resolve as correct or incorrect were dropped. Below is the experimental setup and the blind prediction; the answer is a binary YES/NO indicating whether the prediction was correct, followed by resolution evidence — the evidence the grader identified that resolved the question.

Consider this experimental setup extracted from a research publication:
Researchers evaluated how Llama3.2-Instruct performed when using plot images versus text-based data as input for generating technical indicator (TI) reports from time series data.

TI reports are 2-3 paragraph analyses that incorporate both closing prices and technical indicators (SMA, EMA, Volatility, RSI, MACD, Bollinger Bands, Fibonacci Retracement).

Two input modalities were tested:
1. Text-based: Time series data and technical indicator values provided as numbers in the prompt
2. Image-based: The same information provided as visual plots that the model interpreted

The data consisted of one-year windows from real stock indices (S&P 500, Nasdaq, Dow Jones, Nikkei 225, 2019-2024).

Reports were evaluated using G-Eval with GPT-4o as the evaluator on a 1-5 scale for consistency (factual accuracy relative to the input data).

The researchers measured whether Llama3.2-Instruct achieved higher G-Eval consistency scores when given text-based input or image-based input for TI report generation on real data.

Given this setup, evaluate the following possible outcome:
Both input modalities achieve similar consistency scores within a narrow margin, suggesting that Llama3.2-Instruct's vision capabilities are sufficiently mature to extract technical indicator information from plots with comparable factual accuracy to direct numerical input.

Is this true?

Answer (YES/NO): YES